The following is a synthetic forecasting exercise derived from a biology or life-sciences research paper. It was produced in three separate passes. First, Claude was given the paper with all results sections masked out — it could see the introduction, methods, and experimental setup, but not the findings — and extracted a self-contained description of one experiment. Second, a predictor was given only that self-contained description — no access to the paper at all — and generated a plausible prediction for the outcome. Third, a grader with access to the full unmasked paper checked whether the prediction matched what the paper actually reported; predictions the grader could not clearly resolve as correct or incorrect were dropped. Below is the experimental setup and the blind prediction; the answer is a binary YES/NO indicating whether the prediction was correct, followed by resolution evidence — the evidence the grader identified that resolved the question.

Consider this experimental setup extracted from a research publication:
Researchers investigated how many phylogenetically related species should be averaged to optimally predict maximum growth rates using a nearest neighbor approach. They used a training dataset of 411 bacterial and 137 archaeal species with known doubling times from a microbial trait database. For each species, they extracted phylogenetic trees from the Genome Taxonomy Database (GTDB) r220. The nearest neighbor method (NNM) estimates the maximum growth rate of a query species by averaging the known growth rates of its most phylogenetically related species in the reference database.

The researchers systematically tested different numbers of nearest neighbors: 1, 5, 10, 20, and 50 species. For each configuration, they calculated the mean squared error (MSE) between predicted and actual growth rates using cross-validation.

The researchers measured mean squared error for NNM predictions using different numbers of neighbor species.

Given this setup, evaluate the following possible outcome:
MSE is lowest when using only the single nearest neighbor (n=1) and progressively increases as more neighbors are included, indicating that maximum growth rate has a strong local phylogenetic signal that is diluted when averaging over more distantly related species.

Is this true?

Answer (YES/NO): NO